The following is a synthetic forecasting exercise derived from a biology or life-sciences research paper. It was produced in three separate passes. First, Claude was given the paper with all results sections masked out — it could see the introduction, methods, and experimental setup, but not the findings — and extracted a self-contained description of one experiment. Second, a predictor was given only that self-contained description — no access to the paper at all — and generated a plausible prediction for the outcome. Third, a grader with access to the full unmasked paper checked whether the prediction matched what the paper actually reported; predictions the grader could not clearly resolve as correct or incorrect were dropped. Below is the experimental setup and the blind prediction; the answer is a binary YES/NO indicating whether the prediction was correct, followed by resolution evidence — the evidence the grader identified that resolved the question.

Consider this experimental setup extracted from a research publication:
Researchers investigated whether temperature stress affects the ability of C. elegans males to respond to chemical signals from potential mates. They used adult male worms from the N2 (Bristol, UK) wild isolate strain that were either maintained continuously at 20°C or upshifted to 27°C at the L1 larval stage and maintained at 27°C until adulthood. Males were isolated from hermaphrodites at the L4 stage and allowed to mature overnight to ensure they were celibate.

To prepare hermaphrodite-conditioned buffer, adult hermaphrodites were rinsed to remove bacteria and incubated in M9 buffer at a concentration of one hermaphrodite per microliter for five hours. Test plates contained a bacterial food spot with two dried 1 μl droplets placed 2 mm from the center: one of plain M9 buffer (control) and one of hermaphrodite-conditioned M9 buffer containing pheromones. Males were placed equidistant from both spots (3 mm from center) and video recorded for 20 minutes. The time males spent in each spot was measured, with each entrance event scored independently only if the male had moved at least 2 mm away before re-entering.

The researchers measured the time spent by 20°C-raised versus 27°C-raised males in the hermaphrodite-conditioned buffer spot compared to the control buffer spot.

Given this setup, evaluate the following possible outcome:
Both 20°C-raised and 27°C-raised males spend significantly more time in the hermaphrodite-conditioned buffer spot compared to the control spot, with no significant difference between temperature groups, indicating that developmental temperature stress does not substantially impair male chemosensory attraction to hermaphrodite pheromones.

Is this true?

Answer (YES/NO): NO